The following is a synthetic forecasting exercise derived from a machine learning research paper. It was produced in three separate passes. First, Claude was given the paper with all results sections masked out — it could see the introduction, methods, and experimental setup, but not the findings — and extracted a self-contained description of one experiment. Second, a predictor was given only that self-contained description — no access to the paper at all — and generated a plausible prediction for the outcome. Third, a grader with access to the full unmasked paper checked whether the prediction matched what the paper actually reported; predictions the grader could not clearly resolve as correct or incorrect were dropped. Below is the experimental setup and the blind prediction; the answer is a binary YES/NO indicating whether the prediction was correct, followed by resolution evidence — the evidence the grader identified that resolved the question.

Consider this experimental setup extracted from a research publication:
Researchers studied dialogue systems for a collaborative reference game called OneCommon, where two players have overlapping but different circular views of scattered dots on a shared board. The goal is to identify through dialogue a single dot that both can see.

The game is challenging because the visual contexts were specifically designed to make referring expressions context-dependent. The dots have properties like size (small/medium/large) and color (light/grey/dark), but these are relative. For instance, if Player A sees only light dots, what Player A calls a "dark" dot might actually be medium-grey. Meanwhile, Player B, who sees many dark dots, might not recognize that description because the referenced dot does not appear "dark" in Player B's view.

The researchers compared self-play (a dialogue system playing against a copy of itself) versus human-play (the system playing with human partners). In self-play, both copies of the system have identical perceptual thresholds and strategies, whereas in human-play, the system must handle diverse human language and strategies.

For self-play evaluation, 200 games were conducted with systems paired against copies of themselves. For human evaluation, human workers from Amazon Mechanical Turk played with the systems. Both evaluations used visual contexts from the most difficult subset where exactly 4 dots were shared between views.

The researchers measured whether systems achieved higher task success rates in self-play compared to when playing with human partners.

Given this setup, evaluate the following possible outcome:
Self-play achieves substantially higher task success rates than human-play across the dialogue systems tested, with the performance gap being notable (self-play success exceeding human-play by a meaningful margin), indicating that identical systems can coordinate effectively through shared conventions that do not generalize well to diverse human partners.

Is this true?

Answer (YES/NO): YES